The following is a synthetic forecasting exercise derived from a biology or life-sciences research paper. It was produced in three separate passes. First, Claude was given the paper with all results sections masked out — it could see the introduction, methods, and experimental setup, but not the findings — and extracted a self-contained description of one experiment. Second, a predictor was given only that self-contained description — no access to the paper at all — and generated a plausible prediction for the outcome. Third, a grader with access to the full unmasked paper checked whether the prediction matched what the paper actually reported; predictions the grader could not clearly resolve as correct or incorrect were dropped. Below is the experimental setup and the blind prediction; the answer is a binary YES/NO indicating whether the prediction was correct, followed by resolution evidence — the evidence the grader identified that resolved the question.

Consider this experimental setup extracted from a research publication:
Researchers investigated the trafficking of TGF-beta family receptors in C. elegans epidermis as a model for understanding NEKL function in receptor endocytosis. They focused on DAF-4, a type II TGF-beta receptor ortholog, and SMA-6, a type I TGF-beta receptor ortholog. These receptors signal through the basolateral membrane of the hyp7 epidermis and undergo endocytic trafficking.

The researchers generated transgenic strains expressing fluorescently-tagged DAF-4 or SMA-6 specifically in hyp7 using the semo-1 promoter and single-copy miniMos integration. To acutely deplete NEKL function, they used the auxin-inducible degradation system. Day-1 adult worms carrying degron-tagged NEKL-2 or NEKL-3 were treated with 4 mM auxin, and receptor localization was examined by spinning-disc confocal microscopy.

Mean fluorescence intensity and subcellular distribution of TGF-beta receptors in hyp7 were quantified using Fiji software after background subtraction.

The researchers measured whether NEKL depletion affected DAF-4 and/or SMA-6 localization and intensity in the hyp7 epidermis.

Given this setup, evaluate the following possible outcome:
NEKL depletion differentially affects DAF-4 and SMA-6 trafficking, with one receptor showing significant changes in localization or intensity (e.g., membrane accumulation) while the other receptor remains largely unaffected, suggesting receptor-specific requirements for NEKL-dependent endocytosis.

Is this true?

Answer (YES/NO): NO